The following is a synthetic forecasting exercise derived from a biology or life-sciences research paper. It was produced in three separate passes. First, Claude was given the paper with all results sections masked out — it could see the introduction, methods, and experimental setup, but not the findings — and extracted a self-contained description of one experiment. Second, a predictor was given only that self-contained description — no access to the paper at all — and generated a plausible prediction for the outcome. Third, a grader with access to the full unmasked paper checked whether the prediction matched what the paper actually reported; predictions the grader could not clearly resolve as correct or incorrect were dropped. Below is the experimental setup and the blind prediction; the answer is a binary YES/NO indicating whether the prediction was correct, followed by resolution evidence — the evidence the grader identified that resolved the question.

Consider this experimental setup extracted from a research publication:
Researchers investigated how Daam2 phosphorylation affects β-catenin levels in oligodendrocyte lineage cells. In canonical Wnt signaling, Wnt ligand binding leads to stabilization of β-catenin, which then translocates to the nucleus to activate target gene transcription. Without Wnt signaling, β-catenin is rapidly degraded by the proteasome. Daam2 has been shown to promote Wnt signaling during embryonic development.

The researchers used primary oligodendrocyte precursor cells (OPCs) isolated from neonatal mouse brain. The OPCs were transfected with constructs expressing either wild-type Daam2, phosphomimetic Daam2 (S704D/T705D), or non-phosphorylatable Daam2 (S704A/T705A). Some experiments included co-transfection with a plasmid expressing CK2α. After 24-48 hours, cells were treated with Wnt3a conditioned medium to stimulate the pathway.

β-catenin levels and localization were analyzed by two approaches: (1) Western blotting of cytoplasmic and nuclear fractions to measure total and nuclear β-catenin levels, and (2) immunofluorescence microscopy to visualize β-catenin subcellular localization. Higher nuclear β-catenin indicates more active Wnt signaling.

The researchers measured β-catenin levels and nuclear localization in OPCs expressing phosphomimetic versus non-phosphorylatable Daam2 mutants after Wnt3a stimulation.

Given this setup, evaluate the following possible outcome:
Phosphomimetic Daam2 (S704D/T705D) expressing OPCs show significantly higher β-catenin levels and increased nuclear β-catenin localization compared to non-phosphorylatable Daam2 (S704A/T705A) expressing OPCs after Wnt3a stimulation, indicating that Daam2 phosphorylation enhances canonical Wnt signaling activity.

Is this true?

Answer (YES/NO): NO